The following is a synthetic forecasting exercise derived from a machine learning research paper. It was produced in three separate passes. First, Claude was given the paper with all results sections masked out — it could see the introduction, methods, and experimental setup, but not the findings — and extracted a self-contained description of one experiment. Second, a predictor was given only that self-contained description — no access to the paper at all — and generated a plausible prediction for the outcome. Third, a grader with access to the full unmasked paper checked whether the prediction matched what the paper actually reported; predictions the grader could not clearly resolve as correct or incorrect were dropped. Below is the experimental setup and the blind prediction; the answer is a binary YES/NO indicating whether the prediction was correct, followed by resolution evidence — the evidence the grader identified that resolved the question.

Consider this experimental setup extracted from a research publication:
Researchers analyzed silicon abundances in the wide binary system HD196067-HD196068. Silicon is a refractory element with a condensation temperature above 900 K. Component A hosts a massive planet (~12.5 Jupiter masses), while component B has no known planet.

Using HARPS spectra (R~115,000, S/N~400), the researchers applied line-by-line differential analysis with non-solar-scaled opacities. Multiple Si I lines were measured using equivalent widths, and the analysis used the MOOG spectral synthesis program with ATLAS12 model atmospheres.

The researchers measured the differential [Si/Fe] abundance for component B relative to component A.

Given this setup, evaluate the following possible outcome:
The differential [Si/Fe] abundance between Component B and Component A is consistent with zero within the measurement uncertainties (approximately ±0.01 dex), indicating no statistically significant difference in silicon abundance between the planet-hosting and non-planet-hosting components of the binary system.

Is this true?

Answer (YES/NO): YES